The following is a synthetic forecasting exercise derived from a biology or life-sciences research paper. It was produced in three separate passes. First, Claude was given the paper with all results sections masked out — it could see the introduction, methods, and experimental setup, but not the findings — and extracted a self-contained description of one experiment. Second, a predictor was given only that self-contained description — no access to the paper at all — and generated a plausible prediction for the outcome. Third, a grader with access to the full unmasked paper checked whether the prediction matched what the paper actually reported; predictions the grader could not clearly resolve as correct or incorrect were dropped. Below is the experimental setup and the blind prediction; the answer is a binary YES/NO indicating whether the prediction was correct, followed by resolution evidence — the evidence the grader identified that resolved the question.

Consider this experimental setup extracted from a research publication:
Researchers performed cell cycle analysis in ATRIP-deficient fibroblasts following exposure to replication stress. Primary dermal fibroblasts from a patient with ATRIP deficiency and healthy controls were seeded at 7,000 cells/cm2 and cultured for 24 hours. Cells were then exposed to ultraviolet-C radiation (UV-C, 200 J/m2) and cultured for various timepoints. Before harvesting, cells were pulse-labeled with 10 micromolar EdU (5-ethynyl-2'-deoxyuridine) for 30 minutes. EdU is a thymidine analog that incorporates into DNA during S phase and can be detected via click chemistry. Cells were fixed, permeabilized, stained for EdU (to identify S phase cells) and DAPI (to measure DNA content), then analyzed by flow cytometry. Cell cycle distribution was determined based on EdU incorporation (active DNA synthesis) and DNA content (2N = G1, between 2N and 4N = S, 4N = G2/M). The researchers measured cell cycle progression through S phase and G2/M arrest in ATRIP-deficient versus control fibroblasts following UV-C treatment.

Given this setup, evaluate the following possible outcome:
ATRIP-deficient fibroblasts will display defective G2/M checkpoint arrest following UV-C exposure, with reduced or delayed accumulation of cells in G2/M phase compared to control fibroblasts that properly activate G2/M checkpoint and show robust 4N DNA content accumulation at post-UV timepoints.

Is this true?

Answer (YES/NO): NO